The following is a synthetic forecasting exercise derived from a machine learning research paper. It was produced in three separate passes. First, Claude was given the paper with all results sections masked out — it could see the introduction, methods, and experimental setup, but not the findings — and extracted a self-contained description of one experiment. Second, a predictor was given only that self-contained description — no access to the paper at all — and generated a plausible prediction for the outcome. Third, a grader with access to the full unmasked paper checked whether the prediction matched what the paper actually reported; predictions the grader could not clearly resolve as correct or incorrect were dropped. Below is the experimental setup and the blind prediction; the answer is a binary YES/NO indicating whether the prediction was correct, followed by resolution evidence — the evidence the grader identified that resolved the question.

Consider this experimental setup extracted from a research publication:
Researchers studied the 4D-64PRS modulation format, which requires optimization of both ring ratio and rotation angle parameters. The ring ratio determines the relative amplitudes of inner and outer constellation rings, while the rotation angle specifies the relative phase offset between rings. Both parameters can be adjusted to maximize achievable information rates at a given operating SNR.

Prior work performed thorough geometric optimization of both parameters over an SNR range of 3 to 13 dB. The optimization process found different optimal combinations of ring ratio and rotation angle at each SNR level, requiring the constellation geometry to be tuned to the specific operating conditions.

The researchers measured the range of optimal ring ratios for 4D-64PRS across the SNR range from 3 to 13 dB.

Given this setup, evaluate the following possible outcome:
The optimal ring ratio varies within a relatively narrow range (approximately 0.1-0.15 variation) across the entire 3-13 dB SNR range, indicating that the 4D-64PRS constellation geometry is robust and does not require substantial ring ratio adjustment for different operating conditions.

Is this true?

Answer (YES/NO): NO